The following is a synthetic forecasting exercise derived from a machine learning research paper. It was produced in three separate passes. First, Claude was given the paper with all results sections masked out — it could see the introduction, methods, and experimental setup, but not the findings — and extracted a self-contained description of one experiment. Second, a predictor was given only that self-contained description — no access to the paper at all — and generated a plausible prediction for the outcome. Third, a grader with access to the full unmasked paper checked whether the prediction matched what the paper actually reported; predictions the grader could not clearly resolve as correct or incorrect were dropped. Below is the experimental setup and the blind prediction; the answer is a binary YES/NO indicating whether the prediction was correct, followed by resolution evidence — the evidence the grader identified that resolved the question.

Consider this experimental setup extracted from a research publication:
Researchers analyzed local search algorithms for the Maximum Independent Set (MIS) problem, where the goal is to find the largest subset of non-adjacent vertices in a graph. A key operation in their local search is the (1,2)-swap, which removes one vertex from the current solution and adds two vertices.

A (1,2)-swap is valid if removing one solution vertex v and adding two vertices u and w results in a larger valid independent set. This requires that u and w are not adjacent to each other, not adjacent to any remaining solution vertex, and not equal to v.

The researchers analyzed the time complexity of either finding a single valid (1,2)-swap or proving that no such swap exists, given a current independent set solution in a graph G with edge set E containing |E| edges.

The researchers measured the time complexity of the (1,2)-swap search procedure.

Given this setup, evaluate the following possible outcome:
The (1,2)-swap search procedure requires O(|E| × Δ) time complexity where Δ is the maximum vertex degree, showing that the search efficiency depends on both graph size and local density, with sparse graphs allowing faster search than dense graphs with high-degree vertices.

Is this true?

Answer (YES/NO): NO